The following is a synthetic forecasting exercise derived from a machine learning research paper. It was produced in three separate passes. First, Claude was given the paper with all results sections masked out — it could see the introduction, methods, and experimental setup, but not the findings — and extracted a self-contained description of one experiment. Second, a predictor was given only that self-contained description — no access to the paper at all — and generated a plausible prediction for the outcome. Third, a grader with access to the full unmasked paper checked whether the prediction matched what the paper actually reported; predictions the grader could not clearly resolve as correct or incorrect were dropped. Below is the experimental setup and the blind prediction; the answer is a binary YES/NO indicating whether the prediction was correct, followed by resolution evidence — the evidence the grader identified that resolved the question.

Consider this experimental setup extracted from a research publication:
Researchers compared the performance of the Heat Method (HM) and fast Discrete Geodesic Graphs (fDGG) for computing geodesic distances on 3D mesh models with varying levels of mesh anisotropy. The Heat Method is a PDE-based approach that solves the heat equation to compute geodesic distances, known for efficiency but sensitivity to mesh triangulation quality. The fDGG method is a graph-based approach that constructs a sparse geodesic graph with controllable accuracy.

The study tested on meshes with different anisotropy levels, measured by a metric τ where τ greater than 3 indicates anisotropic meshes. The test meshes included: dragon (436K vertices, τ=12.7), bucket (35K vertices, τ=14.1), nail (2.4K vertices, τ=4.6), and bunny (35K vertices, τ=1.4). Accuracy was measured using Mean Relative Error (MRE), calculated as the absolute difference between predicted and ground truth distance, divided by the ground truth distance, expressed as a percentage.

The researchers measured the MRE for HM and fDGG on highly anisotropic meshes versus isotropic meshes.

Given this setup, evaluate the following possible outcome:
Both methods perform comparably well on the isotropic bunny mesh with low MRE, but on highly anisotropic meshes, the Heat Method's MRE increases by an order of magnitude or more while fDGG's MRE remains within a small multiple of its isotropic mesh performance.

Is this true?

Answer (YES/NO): YES